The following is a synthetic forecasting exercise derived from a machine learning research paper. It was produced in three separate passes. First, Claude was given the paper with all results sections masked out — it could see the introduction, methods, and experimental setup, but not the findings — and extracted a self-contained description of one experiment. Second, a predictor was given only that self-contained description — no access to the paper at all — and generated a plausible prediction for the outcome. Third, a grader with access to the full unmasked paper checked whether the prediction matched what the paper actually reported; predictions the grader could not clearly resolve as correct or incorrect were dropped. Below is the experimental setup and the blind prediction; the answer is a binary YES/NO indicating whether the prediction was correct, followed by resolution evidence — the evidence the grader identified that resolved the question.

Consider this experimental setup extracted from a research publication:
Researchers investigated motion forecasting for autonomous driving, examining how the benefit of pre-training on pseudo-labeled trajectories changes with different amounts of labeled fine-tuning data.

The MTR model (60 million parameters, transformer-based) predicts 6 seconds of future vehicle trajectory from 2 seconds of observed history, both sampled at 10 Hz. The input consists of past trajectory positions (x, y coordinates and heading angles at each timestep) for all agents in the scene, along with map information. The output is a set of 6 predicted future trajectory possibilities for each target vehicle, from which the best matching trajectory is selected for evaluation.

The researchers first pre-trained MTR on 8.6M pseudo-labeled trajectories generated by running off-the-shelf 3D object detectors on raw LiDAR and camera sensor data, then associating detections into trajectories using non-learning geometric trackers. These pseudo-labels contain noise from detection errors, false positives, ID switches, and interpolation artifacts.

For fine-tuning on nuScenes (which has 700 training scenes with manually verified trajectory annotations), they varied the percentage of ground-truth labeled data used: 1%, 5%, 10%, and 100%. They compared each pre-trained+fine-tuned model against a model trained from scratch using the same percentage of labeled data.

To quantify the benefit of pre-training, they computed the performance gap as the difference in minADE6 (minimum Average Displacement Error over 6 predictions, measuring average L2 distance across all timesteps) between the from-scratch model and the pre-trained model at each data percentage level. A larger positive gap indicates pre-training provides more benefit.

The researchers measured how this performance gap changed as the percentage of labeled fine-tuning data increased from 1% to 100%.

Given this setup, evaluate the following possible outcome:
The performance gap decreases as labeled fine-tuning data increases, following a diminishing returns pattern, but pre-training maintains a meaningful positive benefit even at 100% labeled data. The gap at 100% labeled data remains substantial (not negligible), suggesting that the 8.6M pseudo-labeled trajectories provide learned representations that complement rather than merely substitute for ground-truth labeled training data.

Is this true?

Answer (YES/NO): YES